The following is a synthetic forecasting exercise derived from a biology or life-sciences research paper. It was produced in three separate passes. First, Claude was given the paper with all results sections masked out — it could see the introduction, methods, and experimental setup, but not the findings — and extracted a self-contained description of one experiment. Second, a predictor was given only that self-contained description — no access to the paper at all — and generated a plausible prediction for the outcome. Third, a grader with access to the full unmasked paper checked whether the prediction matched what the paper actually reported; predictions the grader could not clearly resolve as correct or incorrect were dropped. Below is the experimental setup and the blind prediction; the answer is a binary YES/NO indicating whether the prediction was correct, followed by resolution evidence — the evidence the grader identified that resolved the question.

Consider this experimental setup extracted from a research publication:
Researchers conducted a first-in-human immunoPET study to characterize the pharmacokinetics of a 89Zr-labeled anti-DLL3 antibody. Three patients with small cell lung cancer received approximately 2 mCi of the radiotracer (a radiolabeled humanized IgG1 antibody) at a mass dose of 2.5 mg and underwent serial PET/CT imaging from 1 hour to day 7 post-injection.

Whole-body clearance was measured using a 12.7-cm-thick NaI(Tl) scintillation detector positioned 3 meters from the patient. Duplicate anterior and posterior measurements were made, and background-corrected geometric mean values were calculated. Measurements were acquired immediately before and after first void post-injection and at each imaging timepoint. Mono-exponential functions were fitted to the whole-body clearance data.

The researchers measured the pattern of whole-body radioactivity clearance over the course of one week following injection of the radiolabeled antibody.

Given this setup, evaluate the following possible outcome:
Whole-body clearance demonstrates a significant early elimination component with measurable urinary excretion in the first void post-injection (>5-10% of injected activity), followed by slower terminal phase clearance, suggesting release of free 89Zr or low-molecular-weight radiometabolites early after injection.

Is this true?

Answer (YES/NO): NO